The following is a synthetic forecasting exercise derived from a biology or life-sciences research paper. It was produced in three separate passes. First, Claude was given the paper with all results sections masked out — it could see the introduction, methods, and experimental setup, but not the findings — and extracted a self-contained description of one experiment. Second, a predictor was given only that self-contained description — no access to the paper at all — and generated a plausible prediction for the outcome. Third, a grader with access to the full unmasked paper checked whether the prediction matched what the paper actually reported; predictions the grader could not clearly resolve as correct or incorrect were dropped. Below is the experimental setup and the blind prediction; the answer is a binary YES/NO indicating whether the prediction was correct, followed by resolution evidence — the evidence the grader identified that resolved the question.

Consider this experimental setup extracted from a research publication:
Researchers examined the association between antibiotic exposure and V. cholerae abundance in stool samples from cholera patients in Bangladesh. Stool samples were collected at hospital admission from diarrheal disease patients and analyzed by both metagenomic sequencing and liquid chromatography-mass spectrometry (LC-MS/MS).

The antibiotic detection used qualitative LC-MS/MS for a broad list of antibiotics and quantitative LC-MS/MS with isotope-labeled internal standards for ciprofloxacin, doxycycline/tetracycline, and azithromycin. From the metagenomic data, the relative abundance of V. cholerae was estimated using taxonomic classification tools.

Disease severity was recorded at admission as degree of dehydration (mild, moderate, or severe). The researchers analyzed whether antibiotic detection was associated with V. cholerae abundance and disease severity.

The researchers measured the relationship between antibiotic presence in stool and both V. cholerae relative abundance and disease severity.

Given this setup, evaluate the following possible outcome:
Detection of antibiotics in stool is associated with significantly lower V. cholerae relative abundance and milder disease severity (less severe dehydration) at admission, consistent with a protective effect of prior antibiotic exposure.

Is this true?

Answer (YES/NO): YES